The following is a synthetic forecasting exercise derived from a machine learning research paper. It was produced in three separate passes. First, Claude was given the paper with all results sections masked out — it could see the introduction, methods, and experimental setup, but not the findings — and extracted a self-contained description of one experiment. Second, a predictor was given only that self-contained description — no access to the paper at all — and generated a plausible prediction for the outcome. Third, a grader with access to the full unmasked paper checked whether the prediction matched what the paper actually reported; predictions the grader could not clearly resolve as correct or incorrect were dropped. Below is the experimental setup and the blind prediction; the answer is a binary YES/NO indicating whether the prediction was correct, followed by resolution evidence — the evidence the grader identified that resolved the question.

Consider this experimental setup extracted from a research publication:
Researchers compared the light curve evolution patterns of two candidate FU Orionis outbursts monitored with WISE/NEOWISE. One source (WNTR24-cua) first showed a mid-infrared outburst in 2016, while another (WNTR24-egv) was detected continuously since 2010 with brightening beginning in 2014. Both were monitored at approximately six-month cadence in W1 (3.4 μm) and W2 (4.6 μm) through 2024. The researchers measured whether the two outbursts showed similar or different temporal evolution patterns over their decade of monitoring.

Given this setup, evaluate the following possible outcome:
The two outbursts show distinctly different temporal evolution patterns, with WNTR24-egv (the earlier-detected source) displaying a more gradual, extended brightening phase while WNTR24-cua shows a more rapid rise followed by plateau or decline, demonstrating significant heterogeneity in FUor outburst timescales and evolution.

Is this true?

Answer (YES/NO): YES